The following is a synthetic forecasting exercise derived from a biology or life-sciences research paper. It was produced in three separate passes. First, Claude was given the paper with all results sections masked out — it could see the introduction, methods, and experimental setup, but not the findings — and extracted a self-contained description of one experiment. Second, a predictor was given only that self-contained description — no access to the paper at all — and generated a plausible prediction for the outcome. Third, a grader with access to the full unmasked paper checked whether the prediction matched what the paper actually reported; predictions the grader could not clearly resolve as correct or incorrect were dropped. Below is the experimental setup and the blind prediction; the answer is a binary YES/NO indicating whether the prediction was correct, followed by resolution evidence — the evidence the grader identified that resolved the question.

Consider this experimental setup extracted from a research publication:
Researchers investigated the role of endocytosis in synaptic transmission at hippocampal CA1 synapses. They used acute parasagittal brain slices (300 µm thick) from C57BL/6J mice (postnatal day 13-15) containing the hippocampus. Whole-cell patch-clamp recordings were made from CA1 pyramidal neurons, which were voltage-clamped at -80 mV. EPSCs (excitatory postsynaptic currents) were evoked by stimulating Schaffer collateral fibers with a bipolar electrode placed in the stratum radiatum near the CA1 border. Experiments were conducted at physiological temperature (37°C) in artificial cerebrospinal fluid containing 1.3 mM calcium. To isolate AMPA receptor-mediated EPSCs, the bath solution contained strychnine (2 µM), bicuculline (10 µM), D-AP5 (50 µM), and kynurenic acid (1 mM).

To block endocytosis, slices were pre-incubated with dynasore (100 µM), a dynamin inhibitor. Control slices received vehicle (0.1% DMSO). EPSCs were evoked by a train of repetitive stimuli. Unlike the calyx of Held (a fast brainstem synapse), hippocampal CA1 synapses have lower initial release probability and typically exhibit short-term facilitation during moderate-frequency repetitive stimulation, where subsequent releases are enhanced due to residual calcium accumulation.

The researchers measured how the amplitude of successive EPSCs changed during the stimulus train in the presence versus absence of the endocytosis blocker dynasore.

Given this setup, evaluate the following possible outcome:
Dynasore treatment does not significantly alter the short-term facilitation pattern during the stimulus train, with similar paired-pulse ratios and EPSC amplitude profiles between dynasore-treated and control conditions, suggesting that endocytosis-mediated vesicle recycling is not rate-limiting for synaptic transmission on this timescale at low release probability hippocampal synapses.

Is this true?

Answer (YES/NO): NO